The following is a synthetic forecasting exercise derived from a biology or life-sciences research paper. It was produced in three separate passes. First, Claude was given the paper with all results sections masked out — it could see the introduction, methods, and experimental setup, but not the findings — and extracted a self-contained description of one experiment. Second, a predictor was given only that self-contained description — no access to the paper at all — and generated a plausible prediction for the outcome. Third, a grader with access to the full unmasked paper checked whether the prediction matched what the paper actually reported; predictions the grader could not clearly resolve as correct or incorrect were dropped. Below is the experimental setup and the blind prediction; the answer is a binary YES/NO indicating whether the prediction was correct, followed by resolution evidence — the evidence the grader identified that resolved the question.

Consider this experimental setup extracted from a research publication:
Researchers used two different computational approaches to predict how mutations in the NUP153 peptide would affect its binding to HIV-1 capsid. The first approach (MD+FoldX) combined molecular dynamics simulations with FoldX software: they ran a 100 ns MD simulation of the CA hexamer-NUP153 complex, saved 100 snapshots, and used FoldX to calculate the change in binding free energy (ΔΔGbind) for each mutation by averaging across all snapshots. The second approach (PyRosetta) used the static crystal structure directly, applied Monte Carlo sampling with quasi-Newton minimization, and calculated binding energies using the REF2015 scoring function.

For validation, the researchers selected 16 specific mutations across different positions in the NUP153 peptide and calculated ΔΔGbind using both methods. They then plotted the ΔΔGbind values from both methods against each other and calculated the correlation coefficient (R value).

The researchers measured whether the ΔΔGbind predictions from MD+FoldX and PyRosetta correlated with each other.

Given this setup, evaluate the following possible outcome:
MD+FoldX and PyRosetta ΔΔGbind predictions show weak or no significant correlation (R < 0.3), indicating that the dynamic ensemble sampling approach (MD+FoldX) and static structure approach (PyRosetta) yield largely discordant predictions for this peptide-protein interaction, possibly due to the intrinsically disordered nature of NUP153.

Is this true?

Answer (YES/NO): NO